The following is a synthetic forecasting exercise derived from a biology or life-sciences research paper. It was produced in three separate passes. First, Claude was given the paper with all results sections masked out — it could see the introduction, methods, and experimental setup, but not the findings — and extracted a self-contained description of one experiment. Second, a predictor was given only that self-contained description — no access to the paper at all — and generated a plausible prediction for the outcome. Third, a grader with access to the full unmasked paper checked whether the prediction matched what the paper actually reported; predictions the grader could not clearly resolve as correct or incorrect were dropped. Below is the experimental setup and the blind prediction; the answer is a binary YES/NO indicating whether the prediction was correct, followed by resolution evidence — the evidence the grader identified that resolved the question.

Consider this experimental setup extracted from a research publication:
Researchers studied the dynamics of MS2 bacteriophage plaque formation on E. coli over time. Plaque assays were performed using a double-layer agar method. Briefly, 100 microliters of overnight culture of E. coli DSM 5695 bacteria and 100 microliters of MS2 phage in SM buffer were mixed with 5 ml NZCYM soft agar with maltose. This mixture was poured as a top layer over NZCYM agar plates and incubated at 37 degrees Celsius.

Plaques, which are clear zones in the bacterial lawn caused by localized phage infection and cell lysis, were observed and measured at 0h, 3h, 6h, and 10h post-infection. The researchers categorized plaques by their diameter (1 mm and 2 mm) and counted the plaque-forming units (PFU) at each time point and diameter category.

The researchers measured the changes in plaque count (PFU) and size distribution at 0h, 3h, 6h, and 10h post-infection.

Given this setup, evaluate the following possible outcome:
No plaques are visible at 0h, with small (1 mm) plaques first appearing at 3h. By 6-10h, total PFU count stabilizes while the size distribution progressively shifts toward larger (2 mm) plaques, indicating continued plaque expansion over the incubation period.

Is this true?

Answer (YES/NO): NO